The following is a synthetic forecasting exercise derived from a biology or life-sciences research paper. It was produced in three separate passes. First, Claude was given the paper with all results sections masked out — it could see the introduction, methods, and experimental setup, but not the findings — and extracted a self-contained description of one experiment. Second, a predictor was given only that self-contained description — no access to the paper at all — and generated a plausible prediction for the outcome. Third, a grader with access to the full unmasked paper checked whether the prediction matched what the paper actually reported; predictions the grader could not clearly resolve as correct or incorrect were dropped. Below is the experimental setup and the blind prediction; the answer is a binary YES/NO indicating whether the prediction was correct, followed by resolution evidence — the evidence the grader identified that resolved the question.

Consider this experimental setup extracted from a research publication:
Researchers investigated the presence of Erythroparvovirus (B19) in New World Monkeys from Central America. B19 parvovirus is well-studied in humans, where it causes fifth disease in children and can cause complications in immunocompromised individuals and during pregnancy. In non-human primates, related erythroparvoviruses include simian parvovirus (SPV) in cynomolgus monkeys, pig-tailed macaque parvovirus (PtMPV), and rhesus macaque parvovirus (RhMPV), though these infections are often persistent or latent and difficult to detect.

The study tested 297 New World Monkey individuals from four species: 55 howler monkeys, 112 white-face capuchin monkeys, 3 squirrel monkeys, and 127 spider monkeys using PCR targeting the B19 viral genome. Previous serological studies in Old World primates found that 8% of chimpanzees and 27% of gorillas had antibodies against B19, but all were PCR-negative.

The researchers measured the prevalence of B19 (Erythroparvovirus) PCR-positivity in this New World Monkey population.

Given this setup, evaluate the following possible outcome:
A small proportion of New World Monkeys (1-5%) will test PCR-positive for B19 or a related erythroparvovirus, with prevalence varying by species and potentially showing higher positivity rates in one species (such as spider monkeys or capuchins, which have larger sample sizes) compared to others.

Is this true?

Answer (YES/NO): NO